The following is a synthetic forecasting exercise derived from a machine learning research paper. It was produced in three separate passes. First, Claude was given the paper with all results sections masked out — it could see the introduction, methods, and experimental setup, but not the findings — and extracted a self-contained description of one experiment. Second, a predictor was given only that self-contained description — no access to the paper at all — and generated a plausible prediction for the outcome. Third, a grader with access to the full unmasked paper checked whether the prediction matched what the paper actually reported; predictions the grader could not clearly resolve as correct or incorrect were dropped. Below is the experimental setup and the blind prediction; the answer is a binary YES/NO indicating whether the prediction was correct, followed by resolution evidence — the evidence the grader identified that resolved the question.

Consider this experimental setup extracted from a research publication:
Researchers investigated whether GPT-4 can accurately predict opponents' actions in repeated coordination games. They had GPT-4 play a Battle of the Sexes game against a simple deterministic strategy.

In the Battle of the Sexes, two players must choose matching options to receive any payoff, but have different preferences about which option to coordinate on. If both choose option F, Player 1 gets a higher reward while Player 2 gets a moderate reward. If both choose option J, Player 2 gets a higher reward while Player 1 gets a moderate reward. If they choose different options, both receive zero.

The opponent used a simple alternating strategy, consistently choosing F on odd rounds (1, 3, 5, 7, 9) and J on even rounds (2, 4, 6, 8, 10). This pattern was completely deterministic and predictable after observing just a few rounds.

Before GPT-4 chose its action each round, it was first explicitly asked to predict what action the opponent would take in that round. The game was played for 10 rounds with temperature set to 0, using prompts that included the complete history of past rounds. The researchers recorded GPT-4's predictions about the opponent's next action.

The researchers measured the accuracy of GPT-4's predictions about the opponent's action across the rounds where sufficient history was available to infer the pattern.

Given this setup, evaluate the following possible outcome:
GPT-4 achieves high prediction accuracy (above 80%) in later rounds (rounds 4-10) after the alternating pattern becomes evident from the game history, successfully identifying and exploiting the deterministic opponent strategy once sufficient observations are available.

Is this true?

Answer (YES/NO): YES